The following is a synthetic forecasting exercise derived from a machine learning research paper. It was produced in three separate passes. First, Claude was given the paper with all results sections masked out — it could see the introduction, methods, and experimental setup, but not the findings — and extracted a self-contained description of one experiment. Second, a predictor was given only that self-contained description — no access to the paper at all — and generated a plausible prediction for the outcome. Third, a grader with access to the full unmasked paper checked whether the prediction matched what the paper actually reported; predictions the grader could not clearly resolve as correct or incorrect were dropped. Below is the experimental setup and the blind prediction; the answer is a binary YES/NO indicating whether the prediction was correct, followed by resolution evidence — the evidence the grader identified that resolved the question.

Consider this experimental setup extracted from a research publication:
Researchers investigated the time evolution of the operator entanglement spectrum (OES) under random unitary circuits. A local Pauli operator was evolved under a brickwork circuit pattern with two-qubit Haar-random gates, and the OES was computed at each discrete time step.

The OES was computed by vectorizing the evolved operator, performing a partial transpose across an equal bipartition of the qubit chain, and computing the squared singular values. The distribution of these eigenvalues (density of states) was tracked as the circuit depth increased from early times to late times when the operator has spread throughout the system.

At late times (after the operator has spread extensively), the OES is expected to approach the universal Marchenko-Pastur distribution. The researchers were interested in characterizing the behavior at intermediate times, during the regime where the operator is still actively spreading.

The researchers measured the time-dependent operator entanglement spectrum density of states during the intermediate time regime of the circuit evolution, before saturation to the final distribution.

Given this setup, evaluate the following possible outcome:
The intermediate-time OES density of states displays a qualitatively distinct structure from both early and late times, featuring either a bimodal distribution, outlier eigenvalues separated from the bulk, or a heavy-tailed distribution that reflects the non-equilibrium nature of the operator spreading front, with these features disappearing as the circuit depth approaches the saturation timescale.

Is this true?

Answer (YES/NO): YES